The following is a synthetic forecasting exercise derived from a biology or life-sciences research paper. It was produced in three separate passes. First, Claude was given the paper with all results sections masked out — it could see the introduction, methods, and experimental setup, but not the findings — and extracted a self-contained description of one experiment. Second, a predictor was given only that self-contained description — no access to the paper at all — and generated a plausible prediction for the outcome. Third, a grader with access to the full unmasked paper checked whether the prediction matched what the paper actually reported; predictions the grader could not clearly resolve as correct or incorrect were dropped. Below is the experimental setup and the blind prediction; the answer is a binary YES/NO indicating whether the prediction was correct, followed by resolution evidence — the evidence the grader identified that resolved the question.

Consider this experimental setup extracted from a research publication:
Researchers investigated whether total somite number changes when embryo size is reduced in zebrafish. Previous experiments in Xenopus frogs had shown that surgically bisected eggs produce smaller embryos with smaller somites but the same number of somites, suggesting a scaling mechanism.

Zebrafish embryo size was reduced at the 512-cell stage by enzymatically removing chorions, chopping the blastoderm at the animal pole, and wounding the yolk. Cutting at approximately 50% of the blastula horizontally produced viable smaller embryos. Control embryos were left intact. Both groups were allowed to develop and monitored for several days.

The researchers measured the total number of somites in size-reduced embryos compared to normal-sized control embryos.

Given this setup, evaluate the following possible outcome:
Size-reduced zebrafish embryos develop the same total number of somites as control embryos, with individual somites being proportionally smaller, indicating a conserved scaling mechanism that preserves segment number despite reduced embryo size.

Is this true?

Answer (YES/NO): YES